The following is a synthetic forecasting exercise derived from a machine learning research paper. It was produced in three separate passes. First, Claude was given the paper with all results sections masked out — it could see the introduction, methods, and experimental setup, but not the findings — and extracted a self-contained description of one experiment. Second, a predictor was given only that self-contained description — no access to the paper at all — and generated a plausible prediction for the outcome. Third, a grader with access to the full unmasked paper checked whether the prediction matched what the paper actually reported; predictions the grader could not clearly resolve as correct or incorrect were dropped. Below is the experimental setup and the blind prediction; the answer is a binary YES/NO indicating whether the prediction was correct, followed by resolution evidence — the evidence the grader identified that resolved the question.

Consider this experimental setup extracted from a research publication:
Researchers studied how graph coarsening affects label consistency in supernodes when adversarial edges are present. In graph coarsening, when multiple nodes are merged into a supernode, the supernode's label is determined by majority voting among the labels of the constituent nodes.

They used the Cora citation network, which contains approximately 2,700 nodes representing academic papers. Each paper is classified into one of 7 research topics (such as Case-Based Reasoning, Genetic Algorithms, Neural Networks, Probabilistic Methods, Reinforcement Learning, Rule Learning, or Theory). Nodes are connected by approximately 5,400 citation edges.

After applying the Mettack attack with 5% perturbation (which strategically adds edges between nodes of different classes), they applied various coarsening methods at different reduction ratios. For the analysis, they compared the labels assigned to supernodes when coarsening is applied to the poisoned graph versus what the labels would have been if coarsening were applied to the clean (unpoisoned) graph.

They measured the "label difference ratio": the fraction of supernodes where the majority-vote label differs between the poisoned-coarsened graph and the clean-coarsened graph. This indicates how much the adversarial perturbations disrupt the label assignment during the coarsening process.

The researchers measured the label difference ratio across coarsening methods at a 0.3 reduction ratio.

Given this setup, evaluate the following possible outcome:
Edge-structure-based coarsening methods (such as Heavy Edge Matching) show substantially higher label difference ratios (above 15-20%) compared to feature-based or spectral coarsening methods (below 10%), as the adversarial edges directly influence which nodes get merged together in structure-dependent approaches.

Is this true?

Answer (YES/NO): NO